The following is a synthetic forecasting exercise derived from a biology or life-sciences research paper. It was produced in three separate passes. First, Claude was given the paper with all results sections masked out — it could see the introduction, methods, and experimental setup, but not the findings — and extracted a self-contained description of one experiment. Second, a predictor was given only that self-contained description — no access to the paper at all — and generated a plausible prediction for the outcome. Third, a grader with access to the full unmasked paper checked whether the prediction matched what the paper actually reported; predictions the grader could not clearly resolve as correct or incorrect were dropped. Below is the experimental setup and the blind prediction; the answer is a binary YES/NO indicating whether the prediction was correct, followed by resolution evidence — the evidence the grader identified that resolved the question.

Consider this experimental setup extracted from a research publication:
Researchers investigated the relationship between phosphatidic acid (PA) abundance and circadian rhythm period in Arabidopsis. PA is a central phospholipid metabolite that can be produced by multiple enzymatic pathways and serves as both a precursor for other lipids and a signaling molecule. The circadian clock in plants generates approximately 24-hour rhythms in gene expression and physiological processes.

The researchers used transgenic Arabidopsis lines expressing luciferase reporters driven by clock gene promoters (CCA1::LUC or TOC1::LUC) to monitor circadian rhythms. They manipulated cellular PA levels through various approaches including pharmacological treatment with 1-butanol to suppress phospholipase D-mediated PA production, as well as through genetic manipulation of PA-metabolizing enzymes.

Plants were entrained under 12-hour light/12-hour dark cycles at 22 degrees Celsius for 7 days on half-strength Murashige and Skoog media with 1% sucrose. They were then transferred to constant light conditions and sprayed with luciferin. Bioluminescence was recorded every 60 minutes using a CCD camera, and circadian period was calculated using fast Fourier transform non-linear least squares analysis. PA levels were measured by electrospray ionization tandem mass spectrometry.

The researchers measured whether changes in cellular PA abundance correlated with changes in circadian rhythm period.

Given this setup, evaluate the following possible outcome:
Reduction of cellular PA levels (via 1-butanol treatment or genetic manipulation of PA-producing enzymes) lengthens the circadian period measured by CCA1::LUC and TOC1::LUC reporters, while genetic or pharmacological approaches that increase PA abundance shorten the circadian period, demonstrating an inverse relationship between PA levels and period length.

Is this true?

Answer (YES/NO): NO